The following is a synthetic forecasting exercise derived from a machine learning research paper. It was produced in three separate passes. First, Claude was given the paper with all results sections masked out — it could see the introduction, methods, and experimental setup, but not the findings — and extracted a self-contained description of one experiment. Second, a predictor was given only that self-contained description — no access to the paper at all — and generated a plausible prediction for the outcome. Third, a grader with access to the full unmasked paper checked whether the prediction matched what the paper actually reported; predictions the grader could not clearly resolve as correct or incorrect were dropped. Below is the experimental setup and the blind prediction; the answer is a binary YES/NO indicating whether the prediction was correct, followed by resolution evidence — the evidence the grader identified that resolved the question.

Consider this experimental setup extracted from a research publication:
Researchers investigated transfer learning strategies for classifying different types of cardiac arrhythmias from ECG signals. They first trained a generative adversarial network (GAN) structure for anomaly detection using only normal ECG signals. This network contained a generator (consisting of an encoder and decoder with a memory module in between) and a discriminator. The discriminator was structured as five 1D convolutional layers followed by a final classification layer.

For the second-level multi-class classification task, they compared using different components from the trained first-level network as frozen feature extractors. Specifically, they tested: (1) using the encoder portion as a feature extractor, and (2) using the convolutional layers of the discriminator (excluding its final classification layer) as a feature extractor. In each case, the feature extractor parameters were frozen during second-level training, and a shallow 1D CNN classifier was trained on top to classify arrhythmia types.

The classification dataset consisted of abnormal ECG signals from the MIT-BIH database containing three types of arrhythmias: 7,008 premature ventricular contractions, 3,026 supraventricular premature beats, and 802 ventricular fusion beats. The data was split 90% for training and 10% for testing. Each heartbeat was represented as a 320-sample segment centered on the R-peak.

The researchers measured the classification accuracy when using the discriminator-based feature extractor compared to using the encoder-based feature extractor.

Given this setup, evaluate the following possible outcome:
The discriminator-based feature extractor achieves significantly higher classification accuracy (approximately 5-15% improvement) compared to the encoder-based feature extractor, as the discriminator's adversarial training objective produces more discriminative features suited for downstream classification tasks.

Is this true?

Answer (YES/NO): YES